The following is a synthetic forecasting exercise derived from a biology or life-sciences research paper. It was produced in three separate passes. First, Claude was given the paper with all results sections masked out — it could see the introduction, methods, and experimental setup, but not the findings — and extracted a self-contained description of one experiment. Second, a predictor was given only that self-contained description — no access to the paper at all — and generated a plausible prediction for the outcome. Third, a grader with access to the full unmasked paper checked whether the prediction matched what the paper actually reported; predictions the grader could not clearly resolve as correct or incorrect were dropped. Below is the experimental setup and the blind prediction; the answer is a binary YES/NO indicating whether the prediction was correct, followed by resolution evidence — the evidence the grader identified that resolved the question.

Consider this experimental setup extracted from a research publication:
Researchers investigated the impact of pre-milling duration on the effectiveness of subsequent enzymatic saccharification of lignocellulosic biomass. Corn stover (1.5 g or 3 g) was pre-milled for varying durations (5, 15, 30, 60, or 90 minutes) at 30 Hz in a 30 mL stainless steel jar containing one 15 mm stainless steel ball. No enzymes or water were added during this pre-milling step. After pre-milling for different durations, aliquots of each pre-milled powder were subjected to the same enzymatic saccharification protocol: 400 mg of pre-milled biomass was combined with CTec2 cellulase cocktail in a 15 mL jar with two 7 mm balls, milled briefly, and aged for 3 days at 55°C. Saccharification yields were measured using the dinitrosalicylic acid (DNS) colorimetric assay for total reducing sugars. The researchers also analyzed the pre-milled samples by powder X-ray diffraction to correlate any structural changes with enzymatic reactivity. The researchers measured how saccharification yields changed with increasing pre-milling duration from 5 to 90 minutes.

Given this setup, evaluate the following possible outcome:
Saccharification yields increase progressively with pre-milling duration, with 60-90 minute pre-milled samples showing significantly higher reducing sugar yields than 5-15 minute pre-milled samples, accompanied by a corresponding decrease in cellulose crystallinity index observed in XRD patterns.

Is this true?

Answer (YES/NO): YES